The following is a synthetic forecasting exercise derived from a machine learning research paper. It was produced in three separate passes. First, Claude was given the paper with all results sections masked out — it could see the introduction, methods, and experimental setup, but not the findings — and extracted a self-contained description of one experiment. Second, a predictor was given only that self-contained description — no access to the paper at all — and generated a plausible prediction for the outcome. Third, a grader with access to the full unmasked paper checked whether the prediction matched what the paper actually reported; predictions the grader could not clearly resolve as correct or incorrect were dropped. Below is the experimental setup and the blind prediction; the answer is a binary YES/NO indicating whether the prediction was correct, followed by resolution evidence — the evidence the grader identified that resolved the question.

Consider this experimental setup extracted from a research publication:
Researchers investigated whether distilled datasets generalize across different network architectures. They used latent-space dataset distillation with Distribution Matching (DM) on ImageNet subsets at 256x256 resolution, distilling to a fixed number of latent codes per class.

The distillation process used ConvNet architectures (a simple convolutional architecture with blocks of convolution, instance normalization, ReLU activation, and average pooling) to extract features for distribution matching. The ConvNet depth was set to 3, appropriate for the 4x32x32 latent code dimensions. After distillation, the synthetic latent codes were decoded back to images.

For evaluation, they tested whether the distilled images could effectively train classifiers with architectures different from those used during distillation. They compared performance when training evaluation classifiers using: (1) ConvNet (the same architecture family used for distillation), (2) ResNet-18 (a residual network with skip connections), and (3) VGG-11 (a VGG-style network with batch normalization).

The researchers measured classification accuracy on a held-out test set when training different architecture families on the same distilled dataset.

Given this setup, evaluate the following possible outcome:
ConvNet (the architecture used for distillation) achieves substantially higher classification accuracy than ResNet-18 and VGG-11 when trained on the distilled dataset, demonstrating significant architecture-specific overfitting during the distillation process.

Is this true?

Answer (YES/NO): NO